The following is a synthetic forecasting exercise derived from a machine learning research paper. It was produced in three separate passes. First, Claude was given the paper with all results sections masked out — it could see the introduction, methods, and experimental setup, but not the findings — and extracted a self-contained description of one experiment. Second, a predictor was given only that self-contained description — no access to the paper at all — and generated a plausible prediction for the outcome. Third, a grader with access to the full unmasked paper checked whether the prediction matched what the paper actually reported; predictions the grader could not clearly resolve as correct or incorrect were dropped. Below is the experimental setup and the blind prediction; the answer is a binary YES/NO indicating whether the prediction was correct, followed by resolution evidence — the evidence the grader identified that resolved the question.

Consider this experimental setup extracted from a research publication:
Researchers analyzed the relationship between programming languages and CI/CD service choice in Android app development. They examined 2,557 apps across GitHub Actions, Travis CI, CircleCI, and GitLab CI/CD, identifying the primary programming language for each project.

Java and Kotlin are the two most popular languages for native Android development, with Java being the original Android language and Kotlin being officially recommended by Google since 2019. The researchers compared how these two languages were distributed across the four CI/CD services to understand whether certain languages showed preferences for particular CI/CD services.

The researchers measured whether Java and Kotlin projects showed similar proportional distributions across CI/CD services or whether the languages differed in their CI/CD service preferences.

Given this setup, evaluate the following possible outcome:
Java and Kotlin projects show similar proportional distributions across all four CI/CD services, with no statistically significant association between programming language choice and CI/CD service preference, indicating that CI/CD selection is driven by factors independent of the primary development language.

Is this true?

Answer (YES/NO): NO